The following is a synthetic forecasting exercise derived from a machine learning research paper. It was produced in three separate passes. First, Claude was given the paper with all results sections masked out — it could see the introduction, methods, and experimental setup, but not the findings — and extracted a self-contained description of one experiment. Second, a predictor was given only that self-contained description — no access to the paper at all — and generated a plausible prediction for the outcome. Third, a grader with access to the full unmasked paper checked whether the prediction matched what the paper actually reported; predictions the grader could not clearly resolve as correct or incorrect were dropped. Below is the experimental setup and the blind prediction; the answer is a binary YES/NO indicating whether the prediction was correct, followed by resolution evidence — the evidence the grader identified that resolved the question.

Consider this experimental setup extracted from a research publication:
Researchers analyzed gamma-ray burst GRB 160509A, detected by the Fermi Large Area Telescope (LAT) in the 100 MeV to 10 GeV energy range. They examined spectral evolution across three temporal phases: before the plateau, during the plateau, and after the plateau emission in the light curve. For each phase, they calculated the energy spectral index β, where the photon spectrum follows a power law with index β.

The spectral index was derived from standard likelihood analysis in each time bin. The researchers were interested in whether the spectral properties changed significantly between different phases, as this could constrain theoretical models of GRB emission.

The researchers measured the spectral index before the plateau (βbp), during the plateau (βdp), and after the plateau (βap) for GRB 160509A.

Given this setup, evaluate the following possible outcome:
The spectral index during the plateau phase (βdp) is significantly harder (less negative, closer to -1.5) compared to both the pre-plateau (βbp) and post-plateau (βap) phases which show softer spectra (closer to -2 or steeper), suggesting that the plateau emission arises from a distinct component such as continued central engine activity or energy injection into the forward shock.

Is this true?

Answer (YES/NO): NO